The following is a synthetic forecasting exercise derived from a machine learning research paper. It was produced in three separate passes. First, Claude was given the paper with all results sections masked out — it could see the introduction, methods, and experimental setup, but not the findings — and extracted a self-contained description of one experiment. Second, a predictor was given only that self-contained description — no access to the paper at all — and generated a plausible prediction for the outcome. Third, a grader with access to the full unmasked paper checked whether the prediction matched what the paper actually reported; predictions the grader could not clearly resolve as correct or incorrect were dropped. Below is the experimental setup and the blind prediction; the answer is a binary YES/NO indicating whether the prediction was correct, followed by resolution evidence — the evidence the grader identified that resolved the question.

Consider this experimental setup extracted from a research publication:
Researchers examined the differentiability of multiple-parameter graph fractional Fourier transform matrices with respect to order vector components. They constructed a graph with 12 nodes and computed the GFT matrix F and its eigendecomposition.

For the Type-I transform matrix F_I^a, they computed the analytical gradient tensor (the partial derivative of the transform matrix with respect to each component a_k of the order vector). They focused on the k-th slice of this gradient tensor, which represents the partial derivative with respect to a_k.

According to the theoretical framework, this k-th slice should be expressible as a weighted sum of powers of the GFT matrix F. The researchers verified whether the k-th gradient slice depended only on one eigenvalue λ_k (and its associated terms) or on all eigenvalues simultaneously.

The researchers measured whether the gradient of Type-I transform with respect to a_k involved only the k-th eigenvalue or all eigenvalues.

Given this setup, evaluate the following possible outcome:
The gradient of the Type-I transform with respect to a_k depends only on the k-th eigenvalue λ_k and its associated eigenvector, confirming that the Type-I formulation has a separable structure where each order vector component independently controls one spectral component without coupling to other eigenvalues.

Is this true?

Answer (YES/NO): YES